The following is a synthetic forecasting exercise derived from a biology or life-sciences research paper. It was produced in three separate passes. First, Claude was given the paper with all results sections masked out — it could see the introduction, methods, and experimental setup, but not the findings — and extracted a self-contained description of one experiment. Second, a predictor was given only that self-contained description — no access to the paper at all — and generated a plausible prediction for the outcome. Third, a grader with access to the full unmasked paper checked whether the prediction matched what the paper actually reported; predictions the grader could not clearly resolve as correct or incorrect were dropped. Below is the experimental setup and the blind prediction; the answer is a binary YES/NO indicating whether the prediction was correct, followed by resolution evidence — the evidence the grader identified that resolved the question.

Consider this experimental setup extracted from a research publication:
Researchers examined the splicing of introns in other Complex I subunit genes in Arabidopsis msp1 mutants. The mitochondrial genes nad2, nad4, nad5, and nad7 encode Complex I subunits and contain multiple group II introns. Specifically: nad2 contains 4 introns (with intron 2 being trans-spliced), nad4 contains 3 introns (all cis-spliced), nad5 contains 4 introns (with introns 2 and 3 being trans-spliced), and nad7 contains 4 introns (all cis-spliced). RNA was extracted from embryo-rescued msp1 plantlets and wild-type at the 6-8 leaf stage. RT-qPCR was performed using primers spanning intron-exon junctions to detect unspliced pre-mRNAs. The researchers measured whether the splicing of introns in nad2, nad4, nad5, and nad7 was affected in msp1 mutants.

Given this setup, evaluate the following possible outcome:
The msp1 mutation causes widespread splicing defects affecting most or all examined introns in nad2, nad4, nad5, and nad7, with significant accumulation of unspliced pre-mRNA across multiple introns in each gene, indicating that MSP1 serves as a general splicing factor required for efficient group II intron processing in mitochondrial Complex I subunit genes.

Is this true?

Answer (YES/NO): NO